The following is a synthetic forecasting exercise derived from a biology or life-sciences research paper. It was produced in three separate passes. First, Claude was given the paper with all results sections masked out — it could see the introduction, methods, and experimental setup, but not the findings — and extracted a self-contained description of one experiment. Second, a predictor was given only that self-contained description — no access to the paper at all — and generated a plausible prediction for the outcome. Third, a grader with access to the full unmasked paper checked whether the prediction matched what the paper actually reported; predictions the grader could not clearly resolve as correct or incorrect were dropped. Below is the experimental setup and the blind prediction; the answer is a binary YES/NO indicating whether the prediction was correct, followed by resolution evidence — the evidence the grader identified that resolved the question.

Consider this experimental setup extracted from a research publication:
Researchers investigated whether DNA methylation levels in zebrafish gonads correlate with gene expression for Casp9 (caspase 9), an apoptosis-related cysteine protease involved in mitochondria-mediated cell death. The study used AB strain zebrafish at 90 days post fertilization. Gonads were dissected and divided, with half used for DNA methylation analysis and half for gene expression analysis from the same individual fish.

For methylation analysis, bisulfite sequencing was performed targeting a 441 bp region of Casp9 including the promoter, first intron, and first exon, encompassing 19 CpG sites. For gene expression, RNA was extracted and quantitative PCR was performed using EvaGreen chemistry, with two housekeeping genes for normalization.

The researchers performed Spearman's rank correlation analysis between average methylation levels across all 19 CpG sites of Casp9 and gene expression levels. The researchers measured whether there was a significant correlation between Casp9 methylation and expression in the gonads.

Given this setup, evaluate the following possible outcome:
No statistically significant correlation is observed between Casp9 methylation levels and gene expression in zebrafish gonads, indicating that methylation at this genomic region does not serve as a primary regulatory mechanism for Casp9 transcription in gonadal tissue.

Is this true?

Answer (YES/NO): YES